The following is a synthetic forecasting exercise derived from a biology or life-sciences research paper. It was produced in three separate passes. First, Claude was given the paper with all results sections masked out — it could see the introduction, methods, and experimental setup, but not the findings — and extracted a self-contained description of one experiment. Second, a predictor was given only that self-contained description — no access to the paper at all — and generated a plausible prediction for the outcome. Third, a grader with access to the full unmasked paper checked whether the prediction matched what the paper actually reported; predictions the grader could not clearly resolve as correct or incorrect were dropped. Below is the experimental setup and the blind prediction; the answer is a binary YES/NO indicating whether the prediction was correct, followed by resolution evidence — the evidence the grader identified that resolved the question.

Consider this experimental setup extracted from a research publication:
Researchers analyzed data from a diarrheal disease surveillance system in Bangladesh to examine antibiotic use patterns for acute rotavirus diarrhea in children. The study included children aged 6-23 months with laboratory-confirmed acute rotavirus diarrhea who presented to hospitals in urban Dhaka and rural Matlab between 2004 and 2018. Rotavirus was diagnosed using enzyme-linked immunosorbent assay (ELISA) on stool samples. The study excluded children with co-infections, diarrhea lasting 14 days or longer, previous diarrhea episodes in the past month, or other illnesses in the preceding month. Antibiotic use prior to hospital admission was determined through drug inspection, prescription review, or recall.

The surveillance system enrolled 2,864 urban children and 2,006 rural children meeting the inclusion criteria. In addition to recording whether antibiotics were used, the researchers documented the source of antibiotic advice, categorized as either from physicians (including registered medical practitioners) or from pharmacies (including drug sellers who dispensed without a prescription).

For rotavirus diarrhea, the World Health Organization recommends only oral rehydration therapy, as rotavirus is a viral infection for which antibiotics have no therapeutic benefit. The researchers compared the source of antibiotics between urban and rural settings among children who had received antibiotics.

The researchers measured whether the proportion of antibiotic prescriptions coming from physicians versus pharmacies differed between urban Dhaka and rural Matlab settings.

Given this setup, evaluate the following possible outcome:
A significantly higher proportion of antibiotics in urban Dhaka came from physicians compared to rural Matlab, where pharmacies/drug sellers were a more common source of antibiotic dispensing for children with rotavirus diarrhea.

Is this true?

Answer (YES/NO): YES